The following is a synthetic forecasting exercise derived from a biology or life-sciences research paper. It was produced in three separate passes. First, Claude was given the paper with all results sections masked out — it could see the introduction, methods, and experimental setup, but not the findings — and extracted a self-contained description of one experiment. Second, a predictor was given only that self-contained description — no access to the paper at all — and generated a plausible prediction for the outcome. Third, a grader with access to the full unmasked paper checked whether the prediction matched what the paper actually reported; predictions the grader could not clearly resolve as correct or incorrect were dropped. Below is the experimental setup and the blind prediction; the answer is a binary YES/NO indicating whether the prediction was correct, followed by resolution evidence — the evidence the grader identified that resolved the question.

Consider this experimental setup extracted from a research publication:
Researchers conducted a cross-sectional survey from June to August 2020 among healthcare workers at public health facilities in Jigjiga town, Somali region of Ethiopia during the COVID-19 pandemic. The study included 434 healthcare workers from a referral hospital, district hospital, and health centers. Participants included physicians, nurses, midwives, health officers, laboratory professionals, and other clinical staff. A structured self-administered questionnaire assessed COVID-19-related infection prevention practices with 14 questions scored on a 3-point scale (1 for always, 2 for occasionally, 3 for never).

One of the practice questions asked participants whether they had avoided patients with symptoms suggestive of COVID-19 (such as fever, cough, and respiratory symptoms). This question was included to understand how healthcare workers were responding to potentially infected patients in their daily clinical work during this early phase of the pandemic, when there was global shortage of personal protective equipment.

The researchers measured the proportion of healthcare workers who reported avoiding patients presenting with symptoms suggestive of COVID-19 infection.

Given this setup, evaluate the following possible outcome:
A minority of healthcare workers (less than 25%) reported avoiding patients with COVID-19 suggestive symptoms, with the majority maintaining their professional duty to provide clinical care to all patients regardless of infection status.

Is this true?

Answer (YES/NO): NO